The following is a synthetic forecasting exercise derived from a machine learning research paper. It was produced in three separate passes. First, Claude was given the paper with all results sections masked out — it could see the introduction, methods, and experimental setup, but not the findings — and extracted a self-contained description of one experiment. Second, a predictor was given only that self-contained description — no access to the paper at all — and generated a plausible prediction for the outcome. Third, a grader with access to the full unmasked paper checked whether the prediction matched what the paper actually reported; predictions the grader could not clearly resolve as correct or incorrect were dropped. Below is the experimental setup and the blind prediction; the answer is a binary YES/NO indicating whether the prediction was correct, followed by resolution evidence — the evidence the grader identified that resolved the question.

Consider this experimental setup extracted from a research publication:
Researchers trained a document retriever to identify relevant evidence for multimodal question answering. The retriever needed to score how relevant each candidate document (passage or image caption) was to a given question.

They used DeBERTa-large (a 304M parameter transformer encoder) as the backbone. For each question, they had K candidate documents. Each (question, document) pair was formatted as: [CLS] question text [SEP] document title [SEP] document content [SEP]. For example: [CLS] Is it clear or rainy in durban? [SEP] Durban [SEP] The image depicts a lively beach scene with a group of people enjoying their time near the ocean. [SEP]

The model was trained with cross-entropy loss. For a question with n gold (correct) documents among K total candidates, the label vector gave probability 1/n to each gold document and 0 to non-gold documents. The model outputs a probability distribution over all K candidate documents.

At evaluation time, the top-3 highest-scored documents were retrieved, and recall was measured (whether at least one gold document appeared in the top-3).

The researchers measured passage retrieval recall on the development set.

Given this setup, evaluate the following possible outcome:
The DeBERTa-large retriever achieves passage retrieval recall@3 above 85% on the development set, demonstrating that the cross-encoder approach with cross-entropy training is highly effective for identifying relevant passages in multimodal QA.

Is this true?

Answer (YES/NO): YES